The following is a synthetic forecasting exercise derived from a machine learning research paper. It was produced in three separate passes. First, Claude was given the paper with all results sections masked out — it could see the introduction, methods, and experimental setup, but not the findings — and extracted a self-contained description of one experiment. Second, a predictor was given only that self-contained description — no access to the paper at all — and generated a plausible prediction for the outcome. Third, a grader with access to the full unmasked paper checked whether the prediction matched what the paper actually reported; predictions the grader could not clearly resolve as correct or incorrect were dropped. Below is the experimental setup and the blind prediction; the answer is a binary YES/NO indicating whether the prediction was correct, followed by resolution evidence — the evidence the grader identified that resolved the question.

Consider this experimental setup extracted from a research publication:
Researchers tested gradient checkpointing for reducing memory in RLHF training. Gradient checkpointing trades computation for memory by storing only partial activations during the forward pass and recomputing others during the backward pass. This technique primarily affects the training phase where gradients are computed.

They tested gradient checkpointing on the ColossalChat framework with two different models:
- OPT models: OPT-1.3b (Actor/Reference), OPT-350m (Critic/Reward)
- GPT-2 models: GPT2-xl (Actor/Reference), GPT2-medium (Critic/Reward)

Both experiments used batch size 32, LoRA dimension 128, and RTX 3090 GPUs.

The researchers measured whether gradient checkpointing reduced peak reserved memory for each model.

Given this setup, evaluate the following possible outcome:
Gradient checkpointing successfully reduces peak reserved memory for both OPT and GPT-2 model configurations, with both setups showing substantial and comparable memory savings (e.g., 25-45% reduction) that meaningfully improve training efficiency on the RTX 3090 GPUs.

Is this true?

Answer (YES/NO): NO